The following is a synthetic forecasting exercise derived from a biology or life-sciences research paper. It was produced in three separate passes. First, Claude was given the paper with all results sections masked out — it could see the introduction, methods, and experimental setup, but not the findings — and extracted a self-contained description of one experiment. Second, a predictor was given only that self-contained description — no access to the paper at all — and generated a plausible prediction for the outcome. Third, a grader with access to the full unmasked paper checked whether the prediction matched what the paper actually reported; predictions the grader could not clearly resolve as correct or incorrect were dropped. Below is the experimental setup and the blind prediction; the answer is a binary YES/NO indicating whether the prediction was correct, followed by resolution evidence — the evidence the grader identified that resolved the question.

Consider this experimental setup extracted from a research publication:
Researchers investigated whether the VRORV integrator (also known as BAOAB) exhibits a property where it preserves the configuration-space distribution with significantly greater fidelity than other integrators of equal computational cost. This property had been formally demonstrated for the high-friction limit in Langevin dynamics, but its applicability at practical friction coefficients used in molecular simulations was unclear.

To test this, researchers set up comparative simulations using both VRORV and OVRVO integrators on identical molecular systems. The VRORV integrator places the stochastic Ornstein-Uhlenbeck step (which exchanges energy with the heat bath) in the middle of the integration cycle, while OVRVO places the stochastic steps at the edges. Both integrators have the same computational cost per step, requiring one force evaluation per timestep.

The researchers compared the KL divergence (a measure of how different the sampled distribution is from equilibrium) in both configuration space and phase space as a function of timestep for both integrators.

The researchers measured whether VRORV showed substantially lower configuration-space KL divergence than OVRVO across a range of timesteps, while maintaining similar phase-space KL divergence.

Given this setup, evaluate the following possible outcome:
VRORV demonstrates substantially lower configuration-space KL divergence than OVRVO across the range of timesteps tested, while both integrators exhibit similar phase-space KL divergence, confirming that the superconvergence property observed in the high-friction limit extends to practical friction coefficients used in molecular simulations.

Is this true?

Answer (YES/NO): YES